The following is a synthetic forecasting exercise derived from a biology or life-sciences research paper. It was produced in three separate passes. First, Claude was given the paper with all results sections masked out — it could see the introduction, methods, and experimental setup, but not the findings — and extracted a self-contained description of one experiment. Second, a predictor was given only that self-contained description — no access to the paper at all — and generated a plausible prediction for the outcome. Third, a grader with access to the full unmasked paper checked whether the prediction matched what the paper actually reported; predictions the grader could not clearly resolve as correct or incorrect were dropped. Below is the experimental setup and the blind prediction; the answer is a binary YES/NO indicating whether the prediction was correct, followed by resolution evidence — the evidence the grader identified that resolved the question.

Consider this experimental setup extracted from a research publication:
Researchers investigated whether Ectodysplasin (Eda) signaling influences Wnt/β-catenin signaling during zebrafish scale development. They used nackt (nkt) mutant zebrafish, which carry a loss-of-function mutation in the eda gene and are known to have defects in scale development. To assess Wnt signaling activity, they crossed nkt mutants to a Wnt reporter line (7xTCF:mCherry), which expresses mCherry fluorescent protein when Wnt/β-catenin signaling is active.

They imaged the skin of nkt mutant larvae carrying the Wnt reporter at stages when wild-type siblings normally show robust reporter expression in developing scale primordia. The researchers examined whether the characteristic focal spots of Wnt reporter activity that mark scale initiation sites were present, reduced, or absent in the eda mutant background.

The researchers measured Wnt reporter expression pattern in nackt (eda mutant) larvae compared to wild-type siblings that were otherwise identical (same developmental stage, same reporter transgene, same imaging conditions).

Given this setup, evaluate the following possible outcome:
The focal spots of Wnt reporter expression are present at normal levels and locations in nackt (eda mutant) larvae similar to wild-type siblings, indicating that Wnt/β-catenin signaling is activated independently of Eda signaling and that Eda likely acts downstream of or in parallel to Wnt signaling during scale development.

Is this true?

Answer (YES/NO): YES